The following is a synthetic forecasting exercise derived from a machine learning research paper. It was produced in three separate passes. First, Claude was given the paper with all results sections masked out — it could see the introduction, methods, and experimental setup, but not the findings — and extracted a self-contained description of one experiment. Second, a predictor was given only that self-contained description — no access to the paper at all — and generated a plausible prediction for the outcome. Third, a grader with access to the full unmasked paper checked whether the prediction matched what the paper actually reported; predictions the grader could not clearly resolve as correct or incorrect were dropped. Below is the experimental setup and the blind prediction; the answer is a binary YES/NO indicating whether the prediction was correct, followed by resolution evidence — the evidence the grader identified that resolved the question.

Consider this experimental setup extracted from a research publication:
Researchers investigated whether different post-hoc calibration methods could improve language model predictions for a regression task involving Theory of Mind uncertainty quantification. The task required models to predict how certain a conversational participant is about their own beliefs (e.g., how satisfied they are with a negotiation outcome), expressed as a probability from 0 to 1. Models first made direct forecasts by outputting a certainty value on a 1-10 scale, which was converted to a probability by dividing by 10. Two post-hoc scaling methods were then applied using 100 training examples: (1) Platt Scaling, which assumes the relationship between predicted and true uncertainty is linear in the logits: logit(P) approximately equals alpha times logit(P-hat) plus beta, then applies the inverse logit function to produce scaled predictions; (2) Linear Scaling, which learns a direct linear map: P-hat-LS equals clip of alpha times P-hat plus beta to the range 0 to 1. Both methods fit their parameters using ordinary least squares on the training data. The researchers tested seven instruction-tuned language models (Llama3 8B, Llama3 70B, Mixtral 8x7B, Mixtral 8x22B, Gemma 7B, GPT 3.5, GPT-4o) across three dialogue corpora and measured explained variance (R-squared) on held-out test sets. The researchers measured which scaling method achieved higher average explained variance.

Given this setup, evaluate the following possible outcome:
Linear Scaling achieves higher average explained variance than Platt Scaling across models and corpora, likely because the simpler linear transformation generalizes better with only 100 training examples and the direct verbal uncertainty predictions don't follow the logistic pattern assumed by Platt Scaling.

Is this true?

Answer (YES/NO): YES